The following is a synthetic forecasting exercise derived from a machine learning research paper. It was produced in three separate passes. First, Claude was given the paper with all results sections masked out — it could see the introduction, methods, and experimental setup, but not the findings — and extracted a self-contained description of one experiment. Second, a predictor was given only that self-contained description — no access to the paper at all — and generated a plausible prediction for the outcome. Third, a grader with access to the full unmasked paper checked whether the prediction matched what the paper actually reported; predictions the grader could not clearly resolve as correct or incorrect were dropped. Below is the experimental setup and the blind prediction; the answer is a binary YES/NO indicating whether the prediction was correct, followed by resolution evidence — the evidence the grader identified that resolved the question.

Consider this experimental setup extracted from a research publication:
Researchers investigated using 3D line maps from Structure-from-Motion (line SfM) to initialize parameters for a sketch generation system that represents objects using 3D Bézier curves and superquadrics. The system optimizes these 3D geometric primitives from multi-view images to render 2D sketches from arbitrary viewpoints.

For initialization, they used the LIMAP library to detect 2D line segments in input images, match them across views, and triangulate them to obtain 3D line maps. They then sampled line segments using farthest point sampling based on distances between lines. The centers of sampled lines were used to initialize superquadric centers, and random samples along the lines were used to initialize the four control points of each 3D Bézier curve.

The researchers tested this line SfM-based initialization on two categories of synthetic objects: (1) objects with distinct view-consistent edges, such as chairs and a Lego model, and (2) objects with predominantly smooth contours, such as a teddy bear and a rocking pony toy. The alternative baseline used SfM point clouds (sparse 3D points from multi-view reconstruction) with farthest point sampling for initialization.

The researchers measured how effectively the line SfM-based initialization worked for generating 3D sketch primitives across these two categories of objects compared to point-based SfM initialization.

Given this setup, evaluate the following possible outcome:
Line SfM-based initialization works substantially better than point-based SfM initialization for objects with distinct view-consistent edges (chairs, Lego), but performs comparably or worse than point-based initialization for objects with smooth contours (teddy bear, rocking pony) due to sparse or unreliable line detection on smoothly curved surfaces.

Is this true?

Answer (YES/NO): NO